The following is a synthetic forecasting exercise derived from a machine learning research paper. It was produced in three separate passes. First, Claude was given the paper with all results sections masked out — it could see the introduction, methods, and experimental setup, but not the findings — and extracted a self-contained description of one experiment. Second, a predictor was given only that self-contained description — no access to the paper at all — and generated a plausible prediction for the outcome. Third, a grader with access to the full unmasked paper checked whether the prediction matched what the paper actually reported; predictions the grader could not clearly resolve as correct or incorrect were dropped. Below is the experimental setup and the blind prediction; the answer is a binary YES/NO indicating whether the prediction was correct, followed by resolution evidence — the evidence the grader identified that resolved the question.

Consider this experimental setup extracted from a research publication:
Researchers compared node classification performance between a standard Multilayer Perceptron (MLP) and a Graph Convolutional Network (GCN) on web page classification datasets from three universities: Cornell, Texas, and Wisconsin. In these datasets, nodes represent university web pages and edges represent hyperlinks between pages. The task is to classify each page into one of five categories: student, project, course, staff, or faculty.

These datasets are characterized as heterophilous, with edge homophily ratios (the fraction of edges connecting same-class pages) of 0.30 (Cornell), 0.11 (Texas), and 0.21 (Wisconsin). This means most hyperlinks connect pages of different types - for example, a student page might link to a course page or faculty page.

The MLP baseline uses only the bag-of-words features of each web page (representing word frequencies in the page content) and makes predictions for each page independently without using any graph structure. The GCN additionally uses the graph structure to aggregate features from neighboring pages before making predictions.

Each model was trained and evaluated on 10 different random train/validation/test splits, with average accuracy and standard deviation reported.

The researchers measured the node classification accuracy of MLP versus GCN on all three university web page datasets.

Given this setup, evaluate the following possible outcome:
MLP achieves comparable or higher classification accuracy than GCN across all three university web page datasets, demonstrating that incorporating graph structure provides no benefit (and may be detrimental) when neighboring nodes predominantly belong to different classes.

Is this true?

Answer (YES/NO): YES